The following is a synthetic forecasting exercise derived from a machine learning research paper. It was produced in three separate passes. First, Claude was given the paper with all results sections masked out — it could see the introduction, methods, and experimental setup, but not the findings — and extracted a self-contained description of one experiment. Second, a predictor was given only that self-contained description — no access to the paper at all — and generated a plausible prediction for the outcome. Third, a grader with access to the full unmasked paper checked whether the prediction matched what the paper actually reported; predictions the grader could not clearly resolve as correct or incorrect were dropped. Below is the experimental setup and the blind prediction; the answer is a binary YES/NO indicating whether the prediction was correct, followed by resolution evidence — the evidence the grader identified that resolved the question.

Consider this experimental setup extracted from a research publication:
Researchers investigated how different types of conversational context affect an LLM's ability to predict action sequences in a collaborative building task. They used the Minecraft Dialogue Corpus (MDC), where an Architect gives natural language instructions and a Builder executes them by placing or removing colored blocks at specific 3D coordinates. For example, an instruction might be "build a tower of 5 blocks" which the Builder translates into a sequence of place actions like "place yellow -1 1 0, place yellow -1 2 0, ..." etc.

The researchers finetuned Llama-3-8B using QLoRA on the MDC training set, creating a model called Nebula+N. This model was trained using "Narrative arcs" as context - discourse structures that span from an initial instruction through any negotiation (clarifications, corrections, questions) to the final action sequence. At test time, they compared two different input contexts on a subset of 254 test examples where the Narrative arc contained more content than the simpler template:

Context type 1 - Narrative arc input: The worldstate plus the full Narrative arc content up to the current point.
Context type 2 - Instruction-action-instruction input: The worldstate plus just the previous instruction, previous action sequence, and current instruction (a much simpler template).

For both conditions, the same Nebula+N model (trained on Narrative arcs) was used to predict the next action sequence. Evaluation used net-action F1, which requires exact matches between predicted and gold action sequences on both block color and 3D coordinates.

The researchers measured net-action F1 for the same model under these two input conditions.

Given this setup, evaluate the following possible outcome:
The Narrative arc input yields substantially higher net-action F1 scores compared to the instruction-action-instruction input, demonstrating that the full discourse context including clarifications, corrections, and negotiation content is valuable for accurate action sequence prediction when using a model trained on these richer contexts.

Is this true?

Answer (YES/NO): YES